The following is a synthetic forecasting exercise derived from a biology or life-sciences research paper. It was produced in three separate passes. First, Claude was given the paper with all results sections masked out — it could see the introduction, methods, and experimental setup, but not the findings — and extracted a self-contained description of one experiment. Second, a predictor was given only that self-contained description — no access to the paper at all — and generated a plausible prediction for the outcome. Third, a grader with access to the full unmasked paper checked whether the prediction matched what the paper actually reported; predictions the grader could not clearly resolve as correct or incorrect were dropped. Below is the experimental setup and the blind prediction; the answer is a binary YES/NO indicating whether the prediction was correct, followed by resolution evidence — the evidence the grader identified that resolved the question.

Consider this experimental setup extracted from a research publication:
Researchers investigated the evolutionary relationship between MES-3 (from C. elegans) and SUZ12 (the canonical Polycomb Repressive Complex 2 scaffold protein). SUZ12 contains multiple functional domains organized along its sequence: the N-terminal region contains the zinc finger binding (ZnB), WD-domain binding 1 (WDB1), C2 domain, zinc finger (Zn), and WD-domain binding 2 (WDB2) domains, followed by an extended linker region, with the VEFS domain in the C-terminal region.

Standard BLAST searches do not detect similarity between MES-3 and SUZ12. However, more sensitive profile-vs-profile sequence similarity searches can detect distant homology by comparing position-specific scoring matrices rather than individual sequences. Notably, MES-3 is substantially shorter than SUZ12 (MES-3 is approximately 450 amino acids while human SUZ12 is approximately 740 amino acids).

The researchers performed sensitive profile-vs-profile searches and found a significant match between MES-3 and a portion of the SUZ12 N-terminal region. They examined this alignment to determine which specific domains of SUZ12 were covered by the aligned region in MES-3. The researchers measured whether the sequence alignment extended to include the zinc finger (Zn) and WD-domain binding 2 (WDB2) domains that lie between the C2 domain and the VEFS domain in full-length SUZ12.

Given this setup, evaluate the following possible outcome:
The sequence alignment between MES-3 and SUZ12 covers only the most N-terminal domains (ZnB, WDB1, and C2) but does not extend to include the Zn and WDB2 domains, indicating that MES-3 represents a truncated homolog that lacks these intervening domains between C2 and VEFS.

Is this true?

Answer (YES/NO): YES